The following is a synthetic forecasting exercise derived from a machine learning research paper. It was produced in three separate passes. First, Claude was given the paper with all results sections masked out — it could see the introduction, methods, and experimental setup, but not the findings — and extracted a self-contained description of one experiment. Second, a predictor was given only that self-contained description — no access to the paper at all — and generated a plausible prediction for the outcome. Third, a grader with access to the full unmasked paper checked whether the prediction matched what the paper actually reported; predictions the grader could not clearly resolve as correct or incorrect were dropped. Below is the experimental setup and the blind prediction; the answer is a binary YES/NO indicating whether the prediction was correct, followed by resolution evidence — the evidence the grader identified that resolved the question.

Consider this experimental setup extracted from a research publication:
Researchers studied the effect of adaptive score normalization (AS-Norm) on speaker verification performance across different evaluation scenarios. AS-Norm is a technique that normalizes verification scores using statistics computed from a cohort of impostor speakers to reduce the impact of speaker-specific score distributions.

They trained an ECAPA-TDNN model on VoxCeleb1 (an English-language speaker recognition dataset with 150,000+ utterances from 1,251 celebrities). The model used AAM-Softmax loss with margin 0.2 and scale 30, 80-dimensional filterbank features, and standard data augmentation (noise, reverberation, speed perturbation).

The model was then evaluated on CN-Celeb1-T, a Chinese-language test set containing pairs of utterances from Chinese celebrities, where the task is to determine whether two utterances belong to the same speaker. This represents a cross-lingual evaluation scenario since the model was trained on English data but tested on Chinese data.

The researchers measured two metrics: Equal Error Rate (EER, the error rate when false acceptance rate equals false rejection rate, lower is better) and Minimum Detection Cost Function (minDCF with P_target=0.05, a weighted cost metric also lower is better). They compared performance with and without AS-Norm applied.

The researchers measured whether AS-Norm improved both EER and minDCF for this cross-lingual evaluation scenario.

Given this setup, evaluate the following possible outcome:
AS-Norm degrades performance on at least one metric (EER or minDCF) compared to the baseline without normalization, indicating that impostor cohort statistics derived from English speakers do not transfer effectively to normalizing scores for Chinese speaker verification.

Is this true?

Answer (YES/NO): YES